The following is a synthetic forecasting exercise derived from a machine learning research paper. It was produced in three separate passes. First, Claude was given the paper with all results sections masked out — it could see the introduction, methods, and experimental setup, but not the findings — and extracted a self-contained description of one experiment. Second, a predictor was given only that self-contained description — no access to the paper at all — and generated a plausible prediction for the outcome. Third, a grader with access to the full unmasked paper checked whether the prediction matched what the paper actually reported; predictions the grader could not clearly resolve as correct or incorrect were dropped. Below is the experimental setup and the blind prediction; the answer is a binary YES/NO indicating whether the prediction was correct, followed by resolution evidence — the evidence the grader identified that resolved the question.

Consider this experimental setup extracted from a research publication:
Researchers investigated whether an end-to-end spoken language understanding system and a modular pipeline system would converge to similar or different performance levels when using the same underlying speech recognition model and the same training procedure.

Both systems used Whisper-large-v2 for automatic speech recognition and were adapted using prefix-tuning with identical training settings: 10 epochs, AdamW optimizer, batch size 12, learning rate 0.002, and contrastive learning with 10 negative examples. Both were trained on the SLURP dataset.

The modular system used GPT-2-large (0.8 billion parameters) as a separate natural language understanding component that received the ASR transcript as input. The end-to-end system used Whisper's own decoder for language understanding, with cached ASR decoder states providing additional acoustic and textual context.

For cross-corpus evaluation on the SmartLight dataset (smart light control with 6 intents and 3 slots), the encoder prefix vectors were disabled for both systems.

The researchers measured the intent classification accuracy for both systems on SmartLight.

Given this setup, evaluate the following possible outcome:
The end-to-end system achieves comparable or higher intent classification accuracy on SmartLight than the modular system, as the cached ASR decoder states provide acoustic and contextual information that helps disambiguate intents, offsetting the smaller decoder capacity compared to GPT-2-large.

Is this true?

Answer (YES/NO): YES